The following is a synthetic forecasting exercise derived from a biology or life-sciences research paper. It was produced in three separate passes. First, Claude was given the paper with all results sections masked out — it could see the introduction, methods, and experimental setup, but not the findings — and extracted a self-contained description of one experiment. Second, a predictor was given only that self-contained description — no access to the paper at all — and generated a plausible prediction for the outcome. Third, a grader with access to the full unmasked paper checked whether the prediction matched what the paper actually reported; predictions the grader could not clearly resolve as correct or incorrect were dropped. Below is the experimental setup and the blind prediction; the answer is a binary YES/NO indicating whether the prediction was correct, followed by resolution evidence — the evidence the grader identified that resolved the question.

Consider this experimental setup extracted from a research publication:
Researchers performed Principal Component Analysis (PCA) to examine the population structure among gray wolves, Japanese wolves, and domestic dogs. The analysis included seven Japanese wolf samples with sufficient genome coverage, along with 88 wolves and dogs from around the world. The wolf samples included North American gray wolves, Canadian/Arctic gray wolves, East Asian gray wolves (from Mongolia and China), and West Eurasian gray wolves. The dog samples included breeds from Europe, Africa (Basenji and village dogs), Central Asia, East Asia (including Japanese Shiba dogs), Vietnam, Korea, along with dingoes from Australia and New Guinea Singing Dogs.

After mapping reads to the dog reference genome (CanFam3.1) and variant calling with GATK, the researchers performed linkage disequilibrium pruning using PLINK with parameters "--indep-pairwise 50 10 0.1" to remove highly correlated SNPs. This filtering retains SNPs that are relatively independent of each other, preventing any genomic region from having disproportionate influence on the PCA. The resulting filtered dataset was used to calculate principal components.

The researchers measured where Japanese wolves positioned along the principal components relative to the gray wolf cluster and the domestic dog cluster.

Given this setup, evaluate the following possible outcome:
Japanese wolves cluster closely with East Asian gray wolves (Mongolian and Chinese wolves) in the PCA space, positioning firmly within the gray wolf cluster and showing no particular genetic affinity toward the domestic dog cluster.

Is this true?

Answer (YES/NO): NO